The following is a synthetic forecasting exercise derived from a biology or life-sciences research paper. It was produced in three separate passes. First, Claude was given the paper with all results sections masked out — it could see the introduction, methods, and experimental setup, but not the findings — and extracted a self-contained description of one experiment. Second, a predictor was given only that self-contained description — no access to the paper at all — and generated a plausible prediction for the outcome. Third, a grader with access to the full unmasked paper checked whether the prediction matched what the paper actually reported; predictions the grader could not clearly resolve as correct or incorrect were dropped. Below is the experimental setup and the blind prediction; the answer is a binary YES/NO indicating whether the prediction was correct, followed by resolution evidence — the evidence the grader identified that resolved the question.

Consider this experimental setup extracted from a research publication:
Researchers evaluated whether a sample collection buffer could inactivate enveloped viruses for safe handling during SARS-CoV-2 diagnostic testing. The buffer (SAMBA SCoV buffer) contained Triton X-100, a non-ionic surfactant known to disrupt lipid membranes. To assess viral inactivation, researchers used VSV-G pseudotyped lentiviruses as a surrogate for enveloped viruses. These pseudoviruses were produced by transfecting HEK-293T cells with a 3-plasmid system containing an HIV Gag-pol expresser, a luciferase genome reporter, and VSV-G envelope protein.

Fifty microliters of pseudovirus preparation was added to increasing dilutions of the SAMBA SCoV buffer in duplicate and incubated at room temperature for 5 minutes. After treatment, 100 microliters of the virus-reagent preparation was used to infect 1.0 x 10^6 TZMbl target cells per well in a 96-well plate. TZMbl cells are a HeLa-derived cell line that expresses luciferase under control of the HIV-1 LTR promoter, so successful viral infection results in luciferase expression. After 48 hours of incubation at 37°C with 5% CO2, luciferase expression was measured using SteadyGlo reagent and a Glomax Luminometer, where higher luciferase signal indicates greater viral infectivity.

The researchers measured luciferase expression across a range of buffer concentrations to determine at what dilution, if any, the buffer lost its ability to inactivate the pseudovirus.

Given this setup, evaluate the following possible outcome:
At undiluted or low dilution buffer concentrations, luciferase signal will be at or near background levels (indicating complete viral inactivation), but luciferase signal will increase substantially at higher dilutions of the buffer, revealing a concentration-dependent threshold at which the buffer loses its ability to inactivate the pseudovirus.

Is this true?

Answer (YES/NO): YES